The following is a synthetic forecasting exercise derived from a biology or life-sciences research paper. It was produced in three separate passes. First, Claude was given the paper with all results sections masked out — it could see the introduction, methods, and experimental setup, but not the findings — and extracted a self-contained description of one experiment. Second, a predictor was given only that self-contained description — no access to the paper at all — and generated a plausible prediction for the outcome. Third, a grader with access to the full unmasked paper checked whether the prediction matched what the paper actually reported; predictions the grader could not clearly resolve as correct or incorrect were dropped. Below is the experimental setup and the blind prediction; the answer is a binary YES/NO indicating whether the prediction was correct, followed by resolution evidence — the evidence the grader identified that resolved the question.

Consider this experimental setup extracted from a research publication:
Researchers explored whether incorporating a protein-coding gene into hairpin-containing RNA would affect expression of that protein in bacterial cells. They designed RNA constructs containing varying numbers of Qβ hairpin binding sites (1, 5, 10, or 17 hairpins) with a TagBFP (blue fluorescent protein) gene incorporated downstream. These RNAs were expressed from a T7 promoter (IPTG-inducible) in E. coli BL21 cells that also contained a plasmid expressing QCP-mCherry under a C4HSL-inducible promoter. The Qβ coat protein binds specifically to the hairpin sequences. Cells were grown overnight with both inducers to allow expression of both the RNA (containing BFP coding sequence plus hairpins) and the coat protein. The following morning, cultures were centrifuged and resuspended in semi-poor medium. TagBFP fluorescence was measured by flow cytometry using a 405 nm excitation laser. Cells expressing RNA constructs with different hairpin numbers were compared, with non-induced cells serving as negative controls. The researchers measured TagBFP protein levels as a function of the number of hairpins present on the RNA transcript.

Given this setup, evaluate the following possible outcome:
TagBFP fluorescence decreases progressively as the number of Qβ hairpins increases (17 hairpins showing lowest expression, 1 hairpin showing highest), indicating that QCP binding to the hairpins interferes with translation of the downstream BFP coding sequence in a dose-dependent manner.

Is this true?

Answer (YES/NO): NO